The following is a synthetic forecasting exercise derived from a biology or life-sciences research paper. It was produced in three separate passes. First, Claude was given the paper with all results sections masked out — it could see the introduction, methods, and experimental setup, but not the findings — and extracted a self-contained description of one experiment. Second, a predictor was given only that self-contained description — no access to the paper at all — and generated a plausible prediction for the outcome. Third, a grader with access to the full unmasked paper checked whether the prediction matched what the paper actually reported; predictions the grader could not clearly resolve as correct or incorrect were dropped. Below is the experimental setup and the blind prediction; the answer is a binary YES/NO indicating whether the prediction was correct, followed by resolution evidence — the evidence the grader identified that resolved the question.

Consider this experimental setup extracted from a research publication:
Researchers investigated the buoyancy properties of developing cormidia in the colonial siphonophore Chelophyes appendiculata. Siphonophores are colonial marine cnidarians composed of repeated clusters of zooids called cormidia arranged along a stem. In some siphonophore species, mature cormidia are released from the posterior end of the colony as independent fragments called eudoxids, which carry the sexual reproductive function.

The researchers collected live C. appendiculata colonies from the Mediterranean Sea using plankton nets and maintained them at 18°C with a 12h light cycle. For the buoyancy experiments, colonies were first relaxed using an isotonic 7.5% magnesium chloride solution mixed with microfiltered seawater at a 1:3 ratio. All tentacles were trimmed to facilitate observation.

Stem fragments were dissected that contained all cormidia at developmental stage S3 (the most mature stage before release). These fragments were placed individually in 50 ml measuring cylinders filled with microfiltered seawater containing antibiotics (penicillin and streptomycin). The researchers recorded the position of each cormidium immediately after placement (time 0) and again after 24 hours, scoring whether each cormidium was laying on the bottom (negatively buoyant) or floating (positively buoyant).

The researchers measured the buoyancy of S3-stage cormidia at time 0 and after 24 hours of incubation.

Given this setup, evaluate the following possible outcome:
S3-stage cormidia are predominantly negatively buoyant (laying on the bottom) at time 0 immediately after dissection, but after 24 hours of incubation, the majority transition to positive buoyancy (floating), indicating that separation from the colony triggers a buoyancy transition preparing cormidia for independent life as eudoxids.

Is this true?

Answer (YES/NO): YES